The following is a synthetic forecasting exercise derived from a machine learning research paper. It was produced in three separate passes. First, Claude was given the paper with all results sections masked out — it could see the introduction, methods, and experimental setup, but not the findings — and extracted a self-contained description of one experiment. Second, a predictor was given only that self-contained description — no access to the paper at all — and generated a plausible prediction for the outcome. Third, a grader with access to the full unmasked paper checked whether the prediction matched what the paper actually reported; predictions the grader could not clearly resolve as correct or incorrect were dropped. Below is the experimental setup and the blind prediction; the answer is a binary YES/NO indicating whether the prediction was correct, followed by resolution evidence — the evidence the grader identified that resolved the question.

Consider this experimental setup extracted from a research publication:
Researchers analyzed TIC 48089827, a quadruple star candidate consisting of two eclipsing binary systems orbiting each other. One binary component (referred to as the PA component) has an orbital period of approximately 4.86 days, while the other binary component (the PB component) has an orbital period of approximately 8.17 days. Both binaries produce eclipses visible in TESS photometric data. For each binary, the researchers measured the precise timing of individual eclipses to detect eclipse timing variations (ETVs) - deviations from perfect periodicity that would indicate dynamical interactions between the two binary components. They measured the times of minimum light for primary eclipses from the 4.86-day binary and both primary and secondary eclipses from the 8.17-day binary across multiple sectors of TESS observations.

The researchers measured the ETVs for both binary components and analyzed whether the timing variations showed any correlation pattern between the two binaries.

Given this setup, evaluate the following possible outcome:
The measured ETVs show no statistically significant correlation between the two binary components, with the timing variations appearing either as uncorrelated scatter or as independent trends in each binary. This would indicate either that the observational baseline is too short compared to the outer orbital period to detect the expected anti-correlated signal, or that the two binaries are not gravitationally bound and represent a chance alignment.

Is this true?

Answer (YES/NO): NO